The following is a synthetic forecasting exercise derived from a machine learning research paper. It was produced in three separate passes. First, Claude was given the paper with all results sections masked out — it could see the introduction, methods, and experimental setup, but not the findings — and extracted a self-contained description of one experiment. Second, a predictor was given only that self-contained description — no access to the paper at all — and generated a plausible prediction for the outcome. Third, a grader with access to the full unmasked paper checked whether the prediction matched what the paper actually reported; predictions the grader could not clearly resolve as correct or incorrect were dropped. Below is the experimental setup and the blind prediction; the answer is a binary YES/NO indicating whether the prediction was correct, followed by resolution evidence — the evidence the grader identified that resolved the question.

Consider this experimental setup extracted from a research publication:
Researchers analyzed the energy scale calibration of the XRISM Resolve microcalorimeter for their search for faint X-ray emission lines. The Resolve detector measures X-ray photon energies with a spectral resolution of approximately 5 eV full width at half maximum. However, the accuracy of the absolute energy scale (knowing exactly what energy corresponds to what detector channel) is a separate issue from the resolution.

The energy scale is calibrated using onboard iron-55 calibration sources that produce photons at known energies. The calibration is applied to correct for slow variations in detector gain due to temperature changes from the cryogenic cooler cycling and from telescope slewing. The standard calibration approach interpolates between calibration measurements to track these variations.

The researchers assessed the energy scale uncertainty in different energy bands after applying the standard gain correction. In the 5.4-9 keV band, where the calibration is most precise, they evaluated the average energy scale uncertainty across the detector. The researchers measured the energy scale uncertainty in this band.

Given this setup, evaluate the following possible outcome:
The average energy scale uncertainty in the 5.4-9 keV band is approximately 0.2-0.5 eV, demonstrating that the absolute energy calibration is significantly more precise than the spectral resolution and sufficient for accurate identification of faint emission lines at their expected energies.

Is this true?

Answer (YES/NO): YES